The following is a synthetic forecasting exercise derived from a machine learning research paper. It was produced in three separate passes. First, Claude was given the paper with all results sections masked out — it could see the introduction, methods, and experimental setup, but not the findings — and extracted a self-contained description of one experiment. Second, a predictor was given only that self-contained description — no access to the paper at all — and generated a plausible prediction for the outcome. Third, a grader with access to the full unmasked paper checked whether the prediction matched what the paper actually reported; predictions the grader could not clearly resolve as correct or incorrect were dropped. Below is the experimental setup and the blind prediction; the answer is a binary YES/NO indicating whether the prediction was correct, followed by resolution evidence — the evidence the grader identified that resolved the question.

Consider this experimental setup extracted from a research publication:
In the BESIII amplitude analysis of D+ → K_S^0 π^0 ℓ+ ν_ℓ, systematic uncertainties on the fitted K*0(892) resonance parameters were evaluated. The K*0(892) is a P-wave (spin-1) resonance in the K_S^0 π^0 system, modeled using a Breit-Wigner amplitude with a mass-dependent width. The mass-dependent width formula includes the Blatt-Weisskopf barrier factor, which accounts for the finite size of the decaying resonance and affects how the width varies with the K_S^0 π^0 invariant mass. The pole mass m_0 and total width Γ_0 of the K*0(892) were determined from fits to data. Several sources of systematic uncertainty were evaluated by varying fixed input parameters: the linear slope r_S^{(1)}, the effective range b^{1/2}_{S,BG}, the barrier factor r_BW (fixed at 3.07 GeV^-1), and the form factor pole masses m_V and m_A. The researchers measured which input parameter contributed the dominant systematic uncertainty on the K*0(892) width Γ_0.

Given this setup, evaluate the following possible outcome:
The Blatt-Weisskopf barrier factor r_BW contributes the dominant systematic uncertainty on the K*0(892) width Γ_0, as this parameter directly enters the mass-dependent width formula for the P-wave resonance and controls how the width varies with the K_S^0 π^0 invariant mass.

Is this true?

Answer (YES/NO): YES